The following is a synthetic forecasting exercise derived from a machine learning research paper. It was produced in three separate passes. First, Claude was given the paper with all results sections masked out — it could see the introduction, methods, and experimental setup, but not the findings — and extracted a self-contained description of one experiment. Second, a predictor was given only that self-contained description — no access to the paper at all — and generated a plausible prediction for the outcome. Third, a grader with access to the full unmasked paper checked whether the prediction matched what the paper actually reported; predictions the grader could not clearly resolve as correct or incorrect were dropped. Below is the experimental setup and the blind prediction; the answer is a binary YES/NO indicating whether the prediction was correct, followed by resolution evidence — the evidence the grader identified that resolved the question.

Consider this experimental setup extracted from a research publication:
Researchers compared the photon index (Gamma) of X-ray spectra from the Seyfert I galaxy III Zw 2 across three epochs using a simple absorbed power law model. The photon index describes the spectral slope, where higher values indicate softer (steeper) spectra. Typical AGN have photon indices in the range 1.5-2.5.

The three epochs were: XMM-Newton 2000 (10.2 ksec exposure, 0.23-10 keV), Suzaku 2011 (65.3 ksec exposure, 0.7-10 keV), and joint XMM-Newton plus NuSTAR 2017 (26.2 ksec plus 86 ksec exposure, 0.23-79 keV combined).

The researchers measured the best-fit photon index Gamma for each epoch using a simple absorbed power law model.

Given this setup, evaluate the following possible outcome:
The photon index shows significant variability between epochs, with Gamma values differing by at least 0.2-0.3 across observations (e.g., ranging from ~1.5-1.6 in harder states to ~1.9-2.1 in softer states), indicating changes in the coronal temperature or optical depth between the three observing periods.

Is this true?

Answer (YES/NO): NO